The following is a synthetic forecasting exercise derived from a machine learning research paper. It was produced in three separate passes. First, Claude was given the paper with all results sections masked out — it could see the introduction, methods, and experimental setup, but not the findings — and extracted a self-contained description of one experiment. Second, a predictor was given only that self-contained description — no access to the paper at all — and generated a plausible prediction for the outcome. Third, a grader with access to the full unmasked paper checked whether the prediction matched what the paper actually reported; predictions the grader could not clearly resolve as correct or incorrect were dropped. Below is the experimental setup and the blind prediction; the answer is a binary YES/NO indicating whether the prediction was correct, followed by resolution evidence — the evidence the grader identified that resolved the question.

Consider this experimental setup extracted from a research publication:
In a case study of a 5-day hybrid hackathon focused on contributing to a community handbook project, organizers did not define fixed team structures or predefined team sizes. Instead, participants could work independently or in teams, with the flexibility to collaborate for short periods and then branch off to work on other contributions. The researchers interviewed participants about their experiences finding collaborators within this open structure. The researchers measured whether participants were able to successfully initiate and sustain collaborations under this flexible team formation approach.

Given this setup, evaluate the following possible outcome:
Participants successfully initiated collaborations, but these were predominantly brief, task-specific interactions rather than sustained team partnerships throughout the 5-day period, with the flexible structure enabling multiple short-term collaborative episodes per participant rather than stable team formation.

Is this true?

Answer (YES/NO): NO